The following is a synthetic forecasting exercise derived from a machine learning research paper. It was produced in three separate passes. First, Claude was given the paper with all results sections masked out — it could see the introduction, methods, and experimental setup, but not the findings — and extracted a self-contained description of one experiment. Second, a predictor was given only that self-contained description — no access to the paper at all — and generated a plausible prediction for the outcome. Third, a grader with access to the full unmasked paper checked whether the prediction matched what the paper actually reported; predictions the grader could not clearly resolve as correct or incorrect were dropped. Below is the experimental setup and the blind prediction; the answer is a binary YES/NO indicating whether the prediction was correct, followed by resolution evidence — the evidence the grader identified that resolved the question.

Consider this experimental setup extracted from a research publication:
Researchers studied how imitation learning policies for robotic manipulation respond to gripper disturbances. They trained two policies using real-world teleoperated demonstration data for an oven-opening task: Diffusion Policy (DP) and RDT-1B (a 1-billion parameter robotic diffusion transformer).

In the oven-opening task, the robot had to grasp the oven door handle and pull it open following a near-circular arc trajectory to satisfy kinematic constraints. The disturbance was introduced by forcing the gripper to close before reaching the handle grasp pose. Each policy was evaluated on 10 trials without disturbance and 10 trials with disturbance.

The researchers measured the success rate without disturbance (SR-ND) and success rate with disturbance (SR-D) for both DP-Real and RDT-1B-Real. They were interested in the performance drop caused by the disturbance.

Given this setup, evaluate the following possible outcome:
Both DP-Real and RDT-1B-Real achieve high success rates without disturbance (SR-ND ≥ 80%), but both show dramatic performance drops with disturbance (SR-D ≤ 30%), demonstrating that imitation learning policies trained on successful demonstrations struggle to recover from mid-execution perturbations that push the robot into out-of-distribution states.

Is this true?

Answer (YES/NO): NO